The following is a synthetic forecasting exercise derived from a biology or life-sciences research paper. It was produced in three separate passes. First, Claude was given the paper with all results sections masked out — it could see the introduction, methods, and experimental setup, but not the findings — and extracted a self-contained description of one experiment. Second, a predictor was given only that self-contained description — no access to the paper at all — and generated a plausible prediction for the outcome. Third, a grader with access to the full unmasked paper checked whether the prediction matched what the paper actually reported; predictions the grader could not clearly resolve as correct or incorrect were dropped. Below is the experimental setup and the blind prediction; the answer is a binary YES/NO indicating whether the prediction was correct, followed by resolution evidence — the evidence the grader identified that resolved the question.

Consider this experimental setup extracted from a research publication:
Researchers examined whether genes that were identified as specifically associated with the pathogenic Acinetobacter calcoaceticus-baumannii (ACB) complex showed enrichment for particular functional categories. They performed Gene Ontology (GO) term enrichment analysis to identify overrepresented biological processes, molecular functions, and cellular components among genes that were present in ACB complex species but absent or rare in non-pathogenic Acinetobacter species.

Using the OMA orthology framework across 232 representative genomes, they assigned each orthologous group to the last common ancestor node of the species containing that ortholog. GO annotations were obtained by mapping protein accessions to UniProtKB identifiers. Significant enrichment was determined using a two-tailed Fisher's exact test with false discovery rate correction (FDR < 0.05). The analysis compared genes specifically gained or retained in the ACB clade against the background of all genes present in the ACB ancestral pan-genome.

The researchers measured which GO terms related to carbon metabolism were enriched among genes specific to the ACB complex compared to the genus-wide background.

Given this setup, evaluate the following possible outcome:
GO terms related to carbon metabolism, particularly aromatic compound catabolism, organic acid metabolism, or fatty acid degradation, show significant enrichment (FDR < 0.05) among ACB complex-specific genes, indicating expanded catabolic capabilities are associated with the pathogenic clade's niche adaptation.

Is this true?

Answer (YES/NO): NO